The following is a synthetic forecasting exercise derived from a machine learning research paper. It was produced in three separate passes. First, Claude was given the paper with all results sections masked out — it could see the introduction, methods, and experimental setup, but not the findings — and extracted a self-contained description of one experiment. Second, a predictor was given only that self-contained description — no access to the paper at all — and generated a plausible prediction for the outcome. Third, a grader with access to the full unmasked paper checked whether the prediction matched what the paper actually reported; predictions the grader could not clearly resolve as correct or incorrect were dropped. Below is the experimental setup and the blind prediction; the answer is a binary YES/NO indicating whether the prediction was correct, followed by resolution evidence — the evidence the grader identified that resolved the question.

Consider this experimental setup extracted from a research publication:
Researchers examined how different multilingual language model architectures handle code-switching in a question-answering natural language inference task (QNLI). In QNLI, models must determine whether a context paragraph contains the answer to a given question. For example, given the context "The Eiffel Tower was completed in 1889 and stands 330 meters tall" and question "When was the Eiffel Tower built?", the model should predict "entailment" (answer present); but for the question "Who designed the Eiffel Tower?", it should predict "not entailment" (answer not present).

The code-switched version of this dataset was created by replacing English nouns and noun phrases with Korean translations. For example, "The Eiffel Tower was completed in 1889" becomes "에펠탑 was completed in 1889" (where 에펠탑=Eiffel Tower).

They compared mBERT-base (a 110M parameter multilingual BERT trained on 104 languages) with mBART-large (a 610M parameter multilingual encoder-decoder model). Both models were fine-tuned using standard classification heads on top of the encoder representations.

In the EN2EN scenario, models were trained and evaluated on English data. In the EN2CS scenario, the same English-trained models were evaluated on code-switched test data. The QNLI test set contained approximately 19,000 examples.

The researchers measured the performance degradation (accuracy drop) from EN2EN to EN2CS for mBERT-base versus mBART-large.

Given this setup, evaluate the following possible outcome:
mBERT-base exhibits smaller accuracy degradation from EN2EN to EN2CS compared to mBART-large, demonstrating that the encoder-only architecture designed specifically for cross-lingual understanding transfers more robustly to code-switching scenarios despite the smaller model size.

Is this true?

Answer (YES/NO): NO